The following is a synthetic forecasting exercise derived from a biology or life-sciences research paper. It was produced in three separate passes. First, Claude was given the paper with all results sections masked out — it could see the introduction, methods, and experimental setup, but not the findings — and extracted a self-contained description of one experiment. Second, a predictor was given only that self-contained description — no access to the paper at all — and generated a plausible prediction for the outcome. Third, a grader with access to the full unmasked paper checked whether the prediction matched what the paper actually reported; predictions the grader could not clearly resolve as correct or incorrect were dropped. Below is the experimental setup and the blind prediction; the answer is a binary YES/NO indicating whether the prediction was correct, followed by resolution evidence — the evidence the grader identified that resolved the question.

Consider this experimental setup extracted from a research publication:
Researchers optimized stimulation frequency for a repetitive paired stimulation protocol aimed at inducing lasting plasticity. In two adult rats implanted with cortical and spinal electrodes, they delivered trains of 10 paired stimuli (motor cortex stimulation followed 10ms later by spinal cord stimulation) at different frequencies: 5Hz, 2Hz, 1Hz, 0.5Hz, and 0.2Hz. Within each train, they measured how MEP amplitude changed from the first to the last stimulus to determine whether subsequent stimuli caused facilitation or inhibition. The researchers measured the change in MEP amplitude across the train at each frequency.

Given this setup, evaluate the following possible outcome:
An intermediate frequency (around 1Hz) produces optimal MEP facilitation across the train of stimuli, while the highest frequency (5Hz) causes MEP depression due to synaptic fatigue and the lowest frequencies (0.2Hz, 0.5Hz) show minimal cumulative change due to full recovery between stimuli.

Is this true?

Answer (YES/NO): NO